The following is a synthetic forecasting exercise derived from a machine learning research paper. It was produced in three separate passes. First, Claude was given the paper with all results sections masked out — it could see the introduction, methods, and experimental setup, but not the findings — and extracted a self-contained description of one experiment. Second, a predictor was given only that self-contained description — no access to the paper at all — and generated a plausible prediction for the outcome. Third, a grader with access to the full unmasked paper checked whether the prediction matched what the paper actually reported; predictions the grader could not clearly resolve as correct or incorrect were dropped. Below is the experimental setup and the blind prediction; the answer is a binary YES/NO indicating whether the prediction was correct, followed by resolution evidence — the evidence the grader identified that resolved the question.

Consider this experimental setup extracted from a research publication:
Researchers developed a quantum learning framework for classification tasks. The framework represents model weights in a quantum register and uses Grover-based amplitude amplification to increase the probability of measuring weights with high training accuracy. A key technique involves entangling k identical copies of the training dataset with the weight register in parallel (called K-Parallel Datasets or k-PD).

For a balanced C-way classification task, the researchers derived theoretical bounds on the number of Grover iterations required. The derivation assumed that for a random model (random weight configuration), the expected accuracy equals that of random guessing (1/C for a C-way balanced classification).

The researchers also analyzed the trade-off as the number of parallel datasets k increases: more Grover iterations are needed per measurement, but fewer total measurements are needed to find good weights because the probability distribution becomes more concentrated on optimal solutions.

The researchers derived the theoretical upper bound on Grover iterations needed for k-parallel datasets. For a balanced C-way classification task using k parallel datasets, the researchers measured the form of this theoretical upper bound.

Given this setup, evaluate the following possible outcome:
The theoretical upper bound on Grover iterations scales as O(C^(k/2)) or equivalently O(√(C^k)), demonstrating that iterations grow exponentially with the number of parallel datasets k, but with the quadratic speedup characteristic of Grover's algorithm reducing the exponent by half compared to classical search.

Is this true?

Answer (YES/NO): YES